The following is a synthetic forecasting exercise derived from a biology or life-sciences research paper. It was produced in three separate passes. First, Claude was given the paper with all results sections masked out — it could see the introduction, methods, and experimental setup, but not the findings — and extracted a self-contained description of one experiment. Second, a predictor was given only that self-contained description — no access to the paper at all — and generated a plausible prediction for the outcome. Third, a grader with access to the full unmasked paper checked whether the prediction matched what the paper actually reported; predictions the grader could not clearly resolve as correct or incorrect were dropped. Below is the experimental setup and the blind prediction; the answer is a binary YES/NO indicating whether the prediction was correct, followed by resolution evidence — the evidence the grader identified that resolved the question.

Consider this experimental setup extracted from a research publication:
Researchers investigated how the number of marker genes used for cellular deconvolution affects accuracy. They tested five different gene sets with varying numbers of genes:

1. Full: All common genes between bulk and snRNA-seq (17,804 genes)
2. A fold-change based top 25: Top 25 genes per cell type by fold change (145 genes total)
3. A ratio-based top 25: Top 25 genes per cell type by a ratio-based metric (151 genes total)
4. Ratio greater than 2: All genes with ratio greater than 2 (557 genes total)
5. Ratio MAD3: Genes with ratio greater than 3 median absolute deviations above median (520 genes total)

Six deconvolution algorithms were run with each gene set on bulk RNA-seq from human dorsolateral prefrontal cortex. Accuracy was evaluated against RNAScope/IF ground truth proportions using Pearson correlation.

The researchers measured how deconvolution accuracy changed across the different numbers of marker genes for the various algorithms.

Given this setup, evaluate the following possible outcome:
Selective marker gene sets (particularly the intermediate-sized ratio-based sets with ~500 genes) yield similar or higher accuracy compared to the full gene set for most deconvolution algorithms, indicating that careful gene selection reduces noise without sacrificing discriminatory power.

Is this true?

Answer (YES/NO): NO